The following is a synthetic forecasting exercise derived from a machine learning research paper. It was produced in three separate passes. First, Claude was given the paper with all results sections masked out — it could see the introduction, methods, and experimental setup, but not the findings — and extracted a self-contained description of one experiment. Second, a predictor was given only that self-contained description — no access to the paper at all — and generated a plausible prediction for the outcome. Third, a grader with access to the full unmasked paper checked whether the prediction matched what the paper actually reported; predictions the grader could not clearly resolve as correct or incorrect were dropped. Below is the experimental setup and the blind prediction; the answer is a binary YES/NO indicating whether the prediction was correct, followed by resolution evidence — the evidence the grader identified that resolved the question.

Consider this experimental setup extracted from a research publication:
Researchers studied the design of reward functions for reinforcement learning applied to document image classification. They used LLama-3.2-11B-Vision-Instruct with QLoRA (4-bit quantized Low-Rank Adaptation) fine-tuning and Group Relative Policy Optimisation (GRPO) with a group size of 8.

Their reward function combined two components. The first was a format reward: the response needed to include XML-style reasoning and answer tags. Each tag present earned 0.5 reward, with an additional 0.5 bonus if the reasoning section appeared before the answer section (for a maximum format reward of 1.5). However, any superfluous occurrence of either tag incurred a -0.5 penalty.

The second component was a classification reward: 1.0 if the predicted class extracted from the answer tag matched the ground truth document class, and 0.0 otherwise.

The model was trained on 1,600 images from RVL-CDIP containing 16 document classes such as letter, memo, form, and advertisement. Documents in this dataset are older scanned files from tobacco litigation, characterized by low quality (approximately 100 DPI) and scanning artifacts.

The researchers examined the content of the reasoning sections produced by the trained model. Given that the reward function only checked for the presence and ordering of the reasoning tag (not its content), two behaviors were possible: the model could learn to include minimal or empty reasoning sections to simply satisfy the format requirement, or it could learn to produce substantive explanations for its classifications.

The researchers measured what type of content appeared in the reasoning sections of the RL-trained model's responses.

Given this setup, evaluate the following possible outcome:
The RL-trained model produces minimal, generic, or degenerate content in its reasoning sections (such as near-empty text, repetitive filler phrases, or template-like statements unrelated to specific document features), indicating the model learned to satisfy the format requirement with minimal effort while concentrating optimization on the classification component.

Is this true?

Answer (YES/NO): NO